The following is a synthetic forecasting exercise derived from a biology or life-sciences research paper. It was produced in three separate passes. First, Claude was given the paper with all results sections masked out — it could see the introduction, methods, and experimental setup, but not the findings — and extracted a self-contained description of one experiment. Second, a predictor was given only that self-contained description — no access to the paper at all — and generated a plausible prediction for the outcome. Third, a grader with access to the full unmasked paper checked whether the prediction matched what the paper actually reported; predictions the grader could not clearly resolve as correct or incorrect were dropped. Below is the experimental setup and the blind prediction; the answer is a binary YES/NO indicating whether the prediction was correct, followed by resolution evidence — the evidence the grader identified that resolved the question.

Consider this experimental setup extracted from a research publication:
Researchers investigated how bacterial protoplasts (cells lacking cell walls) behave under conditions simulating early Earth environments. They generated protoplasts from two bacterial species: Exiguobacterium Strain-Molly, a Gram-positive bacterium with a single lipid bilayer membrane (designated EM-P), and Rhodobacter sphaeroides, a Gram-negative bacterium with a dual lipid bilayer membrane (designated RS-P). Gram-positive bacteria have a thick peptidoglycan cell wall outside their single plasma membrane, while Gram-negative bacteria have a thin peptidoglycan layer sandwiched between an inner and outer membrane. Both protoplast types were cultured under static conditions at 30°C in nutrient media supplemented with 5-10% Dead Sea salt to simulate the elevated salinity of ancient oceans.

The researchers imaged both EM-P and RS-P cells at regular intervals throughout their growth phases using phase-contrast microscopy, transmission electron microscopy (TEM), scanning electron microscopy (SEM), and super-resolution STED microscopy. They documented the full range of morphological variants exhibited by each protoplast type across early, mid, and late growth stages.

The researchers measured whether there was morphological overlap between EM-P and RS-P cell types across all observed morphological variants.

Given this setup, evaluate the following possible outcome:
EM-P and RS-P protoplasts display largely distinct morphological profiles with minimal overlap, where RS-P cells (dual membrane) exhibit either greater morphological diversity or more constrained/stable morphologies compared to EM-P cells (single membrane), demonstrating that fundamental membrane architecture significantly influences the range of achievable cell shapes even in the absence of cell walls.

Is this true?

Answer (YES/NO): YES